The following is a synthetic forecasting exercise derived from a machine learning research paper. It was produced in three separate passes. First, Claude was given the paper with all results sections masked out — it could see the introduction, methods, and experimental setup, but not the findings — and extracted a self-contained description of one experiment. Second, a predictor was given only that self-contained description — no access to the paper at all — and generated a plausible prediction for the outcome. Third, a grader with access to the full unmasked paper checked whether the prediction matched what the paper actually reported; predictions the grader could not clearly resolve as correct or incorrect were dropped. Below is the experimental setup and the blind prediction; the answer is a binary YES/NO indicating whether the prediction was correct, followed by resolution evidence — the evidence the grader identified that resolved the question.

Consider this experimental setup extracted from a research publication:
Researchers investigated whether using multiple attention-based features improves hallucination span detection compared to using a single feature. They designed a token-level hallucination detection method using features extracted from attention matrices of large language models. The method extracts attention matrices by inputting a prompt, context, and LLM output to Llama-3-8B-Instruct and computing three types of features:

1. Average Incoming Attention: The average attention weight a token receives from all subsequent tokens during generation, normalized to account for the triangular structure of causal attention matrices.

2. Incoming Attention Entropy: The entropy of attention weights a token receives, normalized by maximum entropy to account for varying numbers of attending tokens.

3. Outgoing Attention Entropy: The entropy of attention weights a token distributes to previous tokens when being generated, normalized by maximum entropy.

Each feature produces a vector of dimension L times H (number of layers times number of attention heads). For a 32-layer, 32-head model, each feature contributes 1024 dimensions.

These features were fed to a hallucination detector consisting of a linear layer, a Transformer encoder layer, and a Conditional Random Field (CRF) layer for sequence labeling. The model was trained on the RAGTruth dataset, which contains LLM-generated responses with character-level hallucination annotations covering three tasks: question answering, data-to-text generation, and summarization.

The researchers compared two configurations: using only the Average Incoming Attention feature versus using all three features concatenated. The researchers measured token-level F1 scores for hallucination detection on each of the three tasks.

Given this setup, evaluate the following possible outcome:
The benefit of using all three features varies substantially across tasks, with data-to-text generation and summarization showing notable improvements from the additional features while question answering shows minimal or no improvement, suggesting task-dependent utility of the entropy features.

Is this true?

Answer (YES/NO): NO